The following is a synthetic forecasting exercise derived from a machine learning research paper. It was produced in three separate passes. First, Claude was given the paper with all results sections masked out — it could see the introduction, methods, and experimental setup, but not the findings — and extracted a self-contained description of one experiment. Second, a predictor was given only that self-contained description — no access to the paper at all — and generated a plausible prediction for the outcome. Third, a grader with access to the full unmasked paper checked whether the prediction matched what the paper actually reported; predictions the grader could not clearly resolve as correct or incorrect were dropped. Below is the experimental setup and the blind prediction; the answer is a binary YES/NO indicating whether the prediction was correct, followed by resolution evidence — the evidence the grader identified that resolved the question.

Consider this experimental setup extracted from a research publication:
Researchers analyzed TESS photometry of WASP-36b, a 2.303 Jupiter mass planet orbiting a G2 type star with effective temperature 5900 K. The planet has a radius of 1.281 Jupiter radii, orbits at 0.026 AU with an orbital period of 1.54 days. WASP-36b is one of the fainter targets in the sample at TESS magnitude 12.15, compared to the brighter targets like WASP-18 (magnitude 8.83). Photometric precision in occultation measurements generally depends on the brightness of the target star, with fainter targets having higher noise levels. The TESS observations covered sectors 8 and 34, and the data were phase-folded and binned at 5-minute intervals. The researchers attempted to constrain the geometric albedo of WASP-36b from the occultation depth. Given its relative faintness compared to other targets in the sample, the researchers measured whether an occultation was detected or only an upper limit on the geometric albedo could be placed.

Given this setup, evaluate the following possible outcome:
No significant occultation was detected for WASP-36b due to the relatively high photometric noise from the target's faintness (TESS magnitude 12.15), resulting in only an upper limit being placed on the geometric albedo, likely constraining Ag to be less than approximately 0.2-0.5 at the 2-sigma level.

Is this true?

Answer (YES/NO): NO